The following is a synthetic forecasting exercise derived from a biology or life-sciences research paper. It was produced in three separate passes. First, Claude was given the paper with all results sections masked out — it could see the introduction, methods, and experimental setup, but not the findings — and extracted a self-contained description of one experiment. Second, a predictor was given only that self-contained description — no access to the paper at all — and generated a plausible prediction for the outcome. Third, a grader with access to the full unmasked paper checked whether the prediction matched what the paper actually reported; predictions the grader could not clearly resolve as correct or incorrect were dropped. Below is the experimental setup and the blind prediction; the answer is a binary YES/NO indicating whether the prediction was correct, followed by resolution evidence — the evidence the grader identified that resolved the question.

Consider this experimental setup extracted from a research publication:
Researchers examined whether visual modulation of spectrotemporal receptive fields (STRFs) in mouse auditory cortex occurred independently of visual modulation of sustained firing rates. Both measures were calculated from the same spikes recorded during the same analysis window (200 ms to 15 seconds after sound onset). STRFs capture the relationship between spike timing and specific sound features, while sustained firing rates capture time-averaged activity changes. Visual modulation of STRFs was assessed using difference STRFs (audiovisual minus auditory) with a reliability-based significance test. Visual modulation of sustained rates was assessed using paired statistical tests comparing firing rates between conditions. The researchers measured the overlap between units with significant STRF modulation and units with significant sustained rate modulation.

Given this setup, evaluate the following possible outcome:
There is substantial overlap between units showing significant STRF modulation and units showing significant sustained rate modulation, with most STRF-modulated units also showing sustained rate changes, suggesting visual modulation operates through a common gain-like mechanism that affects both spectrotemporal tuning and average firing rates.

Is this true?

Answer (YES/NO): NO